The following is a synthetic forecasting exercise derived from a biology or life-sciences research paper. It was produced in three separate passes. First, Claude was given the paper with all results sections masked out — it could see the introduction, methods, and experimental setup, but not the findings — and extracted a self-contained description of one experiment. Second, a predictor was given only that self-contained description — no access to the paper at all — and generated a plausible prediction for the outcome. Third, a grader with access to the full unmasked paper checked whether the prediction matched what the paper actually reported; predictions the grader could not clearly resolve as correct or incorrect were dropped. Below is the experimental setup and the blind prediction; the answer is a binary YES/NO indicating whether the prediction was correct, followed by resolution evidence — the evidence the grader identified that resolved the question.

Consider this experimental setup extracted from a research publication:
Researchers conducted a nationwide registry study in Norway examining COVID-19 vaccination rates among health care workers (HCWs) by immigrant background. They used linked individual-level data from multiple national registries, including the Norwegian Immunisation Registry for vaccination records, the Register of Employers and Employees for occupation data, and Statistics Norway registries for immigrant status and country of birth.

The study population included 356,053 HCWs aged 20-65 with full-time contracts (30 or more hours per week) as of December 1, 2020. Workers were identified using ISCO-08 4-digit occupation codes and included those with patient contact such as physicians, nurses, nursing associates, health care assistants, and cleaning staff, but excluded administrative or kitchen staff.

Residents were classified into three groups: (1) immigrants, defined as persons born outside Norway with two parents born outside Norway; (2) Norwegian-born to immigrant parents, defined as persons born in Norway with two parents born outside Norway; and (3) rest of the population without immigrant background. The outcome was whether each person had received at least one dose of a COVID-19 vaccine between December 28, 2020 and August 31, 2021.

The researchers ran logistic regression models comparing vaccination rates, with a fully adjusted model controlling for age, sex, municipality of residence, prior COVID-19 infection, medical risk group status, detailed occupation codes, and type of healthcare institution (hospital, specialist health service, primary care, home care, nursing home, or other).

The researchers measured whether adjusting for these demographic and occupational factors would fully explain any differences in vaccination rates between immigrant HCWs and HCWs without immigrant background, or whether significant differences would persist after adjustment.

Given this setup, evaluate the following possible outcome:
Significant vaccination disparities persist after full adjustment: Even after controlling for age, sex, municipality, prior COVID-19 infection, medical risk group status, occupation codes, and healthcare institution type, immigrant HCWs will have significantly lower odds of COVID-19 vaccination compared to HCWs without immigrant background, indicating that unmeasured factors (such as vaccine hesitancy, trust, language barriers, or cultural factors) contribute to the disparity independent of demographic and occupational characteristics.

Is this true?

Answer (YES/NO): YES